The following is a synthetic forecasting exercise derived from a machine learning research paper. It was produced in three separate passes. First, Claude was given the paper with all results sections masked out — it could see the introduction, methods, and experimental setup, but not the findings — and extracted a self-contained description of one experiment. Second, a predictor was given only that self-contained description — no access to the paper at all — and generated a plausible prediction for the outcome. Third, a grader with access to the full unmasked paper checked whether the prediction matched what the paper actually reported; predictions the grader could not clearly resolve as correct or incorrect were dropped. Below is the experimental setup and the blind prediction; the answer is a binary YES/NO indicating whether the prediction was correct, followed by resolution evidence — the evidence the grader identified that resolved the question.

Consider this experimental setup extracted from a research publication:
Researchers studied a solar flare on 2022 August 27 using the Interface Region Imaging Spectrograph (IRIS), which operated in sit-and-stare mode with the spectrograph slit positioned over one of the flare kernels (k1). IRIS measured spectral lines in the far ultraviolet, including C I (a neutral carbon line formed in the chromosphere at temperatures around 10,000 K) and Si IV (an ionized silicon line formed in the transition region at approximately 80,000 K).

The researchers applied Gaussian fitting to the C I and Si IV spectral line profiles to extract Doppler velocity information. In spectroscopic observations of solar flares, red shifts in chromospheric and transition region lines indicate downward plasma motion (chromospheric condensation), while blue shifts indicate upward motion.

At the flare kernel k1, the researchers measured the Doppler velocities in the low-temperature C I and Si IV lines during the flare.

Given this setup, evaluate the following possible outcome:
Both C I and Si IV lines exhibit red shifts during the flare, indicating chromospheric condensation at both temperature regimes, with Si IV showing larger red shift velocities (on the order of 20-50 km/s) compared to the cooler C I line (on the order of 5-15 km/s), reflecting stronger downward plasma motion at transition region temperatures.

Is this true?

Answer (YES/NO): NO